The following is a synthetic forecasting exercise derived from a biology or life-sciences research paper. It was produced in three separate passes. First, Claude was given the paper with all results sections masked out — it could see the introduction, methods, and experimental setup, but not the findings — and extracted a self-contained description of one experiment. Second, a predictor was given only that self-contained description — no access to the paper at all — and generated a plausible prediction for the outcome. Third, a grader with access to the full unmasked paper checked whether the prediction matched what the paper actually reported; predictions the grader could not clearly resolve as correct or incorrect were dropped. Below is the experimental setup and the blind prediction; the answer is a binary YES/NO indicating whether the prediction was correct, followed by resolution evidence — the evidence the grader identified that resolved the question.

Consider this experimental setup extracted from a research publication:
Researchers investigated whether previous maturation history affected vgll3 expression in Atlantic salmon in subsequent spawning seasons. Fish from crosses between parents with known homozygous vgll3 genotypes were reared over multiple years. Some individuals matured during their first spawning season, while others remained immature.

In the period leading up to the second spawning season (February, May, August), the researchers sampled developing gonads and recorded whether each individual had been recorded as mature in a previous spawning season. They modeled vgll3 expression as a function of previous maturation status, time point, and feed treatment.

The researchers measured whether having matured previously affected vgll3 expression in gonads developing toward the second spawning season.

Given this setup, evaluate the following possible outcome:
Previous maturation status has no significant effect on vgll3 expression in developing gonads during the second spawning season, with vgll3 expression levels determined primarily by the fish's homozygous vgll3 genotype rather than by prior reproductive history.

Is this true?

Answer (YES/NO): NO